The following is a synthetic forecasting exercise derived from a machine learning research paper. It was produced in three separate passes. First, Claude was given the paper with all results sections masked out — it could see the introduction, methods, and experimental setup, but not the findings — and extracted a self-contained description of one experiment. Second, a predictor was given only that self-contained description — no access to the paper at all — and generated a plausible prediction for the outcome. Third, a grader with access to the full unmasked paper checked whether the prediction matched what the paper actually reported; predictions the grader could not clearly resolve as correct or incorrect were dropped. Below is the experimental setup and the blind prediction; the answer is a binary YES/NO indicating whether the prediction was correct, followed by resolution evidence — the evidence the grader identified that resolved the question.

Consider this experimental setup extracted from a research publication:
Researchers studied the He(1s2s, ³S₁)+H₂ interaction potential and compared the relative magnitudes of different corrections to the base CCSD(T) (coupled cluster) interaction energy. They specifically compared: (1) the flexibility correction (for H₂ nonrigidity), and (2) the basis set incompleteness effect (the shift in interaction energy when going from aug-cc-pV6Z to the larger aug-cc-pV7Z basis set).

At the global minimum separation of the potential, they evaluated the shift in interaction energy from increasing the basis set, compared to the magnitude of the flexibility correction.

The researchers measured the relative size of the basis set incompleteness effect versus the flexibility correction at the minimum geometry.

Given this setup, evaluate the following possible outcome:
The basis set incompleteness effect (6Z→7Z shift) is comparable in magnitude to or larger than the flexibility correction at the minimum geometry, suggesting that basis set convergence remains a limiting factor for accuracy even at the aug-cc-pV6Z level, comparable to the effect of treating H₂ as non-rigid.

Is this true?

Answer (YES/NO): NO